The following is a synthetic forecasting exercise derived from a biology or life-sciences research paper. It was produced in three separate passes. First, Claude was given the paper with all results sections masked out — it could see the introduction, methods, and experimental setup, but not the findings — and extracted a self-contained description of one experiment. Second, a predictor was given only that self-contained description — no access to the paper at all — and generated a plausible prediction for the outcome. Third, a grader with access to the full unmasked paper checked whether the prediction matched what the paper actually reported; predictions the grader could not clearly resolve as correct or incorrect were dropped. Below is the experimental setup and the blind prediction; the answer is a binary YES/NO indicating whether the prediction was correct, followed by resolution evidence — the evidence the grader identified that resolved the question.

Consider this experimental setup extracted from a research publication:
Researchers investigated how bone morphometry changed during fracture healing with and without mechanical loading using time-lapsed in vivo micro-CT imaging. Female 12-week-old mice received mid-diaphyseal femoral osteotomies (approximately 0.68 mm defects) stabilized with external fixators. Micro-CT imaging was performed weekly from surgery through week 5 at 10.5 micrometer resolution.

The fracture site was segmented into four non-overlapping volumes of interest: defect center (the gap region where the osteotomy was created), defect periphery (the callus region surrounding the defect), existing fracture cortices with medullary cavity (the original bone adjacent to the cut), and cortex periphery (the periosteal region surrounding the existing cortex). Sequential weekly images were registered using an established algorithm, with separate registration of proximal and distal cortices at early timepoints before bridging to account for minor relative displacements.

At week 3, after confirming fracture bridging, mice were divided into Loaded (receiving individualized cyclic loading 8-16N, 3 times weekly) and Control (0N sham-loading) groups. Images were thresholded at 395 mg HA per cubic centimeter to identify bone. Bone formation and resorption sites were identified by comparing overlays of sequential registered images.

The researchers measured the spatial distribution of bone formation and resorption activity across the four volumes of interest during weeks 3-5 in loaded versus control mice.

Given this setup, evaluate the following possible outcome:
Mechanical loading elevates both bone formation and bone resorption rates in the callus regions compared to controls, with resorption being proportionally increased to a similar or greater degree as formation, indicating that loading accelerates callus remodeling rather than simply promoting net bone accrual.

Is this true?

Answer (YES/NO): NO